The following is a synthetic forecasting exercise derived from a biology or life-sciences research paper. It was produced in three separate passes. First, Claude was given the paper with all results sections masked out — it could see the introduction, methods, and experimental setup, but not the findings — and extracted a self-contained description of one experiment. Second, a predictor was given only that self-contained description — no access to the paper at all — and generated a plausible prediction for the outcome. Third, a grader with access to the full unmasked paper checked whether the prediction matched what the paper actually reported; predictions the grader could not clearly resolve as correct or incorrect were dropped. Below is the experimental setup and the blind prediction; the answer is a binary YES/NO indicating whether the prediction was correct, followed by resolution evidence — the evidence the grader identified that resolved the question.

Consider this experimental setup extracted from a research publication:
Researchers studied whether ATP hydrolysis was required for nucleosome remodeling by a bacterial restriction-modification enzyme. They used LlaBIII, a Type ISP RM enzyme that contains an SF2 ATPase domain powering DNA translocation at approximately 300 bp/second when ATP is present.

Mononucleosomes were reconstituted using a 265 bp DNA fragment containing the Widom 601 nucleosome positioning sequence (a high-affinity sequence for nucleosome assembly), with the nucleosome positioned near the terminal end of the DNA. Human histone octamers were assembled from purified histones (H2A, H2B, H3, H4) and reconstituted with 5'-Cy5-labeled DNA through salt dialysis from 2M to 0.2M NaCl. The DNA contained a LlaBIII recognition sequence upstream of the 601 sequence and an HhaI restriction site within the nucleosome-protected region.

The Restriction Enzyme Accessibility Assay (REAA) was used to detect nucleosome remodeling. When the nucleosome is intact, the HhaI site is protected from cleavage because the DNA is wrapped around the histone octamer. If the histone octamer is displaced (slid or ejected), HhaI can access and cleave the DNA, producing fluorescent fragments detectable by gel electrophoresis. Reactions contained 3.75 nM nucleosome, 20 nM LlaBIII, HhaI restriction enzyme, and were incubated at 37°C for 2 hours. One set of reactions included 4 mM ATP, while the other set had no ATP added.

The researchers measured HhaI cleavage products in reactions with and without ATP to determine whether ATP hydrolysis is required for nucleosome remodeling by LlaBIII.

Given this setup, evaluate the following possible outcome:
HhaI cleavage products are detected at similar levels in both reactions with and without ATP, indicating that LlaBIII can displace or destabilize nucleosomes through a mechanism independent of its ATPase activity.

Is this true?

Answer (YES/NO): NO